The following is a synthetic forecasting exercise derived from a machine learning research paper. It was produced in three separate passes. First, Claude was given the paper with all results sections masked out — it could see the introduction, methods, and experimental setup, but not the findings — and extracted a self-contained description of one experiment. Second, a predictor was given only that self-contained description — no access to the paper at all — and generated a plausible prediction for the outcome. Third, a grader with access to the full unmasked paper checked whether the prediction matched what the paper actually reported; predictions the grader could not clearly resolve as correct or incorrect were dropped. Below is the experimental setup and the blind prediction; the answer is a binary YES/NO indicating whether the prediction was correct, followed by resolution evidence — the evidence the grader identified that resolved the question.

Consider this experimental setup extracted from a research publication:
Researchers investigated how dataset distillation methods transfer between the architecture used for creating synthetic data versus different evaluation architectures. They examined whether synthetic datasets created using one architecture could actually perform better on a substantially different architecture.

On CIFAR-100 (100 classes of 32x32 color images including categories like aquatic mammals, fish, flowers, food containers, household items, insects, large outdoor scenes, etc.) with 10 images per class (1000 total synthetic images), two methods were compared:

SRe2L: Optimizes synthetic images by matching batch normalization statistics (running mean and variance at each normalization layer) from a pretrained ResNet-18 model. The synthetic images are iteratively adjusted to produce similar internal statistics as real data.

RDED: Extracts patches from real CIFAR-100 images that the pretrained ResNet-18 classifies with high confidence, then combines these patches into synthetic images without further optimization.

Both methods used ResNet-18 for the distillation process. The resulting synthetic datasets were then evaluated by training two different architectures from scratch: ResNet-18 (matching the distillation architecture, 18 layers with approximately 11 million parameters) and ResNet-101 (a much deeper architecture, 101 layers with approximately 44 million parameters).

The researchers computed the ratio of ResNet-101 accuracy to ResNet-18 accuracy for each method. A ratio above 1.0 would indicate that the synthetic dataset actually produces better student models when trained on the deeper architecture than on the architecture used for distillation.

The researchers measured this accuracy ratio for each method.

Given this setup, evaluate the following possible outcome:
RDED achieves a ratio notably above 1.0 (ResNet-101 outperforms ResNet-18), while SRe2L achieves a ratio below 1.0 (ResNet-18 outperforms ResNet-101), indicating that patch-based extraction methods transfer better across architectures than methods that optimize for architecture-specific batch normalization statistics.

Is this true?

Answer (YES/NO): NO